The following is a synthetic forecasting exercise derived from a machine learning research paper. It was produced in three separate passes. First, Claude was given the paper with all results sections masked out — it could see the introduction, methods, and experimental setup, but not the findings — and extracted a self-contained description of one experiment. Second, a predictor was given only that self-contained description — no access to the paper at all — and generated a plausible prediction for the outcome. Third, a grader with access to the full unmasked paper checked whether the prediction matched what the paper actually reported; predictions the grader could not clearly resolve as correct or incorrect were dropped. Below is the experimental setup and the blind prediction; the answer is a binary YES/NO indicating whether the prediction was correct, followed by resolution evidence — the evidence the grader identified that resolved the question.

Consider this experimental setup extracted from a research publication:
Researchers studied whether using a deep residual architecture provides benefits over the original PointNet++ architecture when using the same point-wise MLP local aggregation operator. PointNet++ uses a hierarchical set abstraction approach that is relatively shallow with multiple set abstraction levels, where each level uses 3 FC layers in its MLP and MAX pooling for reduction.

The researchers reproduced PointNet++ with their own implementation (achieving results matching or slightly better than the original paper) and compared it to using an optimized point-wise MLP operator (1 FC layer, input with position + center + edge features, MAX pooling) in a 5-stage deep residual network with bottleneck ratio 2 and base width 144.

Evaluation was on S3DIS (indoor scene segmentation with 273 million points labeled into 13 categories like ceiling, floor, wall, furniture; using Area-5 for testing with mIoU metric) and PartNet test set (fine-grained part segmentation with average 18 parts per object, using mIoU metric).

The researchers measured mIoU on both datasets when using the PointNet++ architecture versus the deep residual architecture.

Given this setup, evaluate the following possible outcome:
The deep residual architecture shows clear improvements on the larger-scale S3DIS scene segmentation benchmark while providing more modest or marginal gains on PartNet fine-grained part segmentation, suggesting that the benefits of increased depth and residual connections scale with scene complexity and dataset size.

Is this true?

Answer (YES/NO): NO